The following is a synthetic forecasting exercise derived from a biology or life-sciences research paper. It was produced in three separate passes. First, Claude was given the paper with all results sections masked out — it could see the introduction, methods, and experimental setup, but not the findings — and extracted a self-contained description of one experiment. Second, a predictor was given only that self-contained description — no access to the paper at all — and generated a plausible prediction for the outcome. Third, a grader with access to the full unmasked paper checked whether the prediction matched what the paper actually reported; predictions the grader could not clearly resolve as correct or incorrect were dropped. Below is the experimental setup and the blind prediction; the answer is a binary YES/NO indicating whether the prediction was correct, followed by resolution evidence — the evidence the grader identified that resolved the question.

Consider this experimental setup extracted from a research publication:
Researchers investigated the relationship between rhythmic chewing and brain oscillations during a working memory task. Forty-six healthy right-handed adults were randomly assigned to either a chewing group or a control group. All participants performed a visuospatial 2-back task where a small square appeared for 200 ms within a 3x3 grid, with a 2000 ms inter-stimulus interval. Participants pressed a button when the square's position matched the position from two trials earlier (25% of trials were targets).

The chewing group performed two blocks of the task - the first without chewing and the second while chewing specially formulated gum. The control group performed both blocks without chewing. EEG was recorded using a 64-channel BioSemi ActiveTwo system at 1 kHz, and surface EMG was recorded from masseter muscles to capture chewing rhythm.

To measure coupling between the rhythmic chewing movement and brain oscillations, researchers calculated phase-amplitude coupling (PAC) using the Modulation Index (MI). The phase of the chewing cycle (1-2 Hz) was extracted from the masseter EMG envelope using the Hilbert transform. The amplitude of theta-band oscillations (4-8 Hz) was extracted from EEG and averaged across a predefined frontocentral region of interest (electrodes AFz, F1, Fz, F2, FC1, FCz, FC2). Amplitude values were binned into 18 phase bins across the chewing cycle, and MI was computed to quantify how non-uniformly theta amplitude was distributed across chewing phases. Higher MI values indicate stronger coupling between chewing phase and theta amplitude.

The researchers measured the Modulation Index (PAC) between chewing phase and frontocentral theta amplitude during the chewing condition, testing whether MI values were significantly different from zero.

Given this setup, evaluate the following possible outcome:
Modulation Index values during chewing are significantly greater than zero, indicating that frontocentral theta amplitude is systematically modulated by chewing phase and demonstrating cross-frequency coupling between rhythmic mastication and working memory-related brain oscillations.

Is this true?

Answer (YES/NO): YES